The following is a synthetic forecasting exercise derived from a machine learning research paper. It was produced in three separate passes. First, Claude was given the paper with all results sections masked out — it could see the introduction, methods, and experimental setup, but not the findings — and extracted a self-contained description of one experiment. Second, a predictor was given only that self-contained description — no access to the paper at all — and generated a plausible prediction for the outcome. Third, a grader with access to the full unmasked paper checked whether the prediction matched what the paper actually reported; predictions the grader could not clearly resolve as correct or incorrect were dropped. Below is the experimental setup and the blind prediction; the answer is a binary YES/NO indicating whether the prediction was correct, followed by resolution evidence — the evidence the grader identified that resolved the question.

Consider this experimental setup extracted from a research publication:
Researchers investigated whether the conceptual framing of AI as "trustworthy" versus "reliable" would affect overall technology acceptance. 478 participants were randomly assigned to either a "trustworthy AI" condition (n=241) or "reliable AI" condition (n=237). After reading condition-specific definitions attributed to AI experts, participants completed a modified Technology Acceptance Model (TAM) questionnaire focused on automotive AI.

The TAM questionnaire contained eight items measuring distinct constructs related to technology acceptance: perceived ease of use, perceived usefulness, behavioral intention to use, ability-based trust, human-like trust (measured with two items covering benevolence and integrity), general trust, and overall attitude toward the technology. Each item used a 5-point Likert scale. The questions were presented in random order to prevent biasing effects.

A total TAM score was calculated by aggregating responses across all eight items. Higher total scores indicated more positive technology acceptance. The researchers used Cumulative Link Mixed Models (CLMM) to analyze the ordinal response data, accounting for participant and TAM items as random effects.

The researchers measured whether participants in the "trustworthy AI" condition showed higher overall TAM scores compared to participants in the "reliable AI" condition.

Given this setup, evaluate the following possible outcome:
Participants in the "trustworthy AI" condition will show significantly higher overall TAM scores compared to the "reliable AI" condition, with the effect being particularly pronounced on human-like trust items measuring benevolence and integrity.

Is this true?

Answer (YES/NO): NO